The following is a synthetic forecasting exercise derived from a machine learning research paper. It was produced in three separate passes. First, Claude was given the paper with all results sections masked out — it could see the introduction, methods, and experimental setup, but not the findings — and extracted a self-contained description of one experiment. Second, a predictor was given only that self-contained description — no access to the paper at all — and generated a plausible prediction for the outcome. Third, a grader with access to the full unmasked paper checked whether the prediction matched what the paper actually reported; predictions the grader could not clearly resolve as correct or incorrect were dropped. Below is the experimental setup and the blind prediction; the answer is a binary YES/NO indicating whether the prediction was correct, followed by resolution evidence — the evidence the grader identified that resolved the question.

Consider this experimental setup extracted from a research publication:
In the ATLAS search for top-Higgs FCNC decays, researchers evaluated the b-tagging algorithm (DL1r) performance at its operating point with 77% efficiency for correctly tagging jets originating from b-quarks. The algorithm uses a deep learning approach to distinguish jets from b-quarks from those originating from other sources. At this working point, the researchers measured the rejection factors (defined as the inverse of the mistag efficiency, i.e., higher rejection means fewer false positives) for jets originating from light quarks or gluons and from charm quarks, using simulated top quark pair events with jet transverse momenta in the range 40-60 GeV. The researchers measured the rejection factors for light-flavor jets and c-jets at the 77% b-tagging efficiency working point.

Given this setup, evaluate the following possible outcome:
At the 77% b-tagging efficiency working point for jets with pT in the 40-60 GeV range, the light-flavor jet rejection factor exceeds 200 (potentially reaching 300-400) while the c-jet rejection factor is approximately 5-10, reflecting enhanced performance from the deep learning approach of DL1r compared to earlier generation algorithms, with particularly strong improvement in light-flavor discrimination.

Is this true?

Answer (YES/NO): YES